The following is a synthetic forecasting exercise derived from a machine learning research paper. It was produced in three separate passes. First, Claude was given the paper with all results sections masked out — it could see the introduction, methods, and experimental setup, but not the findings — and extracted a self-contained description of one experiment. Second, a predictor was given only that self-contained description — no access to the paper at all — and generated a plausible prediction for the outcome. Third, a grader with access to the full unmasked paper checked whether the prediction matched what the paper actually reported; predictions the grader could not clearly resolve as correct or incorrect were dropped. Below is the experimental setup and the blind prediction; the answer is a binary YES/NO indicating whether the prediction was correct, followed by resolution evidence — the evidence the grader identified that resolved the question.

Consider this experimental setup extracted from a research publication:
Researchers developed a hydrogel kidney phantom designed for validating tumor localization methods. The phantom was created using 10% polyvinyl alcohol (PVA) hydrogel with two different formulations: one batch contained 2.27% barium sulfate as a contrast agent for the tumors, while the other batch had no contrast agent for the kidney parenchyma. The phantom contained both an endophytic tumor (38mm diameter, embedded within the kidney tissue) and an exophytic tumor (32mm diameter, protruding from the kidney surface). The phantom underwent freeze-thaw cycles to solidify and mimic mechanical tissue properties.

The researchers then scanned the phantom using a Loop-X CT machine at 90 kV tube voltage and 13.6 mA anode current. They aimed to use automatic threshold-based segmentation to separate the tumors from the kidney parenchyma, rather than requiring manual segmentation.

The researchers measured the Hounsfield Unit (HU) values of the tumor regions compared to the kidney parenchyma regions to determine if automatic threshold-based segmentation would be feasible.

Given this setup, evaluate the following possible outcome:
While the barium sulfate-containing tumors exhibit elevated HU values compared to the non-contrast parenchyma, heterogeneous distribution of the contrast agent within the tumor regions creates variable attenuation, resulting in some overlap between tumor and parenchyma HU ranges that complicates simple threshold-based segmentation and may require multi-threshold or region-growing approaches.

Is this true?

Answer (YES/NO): NO